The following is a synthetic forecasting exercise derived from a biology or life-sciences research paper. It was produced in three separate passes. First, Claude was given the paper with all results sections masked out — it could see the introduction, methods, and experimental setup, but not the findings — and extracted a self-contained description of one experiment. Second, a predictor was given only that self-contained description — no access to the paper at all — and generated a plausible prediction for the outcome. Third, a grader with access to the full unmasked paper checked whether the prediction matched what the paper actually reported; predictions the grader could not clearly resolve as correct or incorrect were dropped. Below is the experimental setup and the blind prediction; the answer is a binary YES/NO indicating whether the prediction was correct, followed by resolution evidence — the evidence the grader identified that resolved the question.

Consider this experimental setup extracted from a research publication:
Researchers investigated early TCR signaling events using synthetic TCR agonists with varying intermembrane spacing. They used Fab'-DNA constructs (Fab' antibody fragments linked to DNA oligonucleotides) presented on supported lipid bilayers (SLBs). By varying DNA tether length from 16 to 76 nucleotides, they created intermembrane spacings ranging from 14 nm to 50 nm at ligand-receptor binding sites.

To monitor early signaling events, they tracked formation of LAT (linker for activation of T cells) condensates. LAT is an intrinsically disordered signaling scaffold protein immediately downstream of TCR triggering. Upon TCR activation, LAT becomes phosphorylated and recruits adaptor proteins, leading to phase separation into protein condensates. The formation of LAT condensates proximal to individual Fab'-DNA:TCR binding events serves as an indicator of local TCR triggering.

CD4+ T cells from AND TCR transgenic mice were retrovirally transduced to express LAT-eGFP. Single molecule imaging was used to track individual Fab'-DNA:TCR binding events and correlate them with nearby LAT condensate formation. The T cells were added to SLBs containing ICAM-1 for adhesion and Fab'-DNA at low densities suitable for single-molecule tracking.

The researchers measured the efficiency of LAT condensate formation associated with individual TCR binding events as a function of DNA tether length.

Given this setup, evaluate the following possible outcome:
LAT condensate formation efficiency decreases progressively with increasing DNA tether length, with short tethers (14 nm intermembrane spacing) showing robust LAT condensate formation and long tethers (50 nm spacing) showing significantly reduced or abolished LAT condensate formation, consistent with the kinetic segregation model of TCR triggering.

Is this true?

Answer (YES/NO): YES